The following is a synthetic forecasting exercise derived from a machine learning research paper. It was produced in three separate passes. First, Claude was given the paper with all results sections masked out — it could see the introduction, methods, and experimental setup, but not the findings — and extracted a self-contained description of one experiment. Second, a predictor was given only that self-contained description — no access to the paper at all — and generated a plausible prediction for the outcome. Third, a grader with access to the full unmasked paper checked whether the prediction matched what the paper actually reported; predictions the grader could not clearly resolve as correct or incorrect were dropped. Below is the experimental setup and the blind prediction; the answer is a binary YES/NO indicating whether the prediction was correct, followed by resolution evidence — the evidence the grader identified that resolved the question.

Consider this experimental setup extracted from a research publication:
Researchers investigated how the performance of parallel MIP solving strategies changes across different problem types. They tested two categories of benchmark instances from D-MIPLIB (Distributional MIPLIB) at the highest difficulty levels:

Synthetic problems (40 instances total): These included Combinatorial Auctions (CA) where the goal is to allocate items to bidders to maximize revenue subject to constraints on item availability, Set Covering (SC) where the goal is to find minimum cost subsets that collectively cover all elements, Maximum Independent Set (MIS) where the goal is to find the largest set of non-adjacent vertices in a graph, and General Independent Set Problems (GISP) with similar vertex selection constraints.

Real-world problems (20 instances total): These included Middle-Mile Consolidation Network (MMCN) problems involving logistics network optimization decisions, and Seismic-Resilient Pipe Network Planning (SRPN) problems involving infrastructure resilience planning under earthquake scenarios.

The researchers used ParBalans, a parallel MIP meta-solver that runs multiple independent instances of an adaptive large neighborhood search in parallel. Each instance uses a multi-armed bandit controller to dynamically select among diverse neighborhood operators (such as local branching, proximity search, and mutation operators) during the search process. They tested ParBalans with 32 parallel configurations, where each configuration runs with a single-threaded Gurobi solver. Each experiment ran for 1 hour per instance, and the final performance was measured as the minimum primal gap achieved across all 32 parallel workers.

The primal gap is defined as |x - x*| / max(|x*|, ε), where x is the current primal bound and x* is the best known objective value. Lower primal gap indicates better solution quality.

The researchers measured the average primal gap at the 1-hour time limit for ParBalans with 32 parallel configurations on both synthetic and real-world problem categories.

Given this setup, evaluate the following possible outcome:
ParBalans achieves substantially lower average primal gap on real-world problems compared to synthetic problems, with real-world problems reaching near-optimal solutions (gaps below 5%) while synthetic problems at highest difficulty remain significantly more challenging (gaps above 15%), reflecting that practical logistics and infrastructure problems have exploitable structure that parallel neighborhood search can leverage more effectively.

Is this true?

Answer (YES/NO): NO